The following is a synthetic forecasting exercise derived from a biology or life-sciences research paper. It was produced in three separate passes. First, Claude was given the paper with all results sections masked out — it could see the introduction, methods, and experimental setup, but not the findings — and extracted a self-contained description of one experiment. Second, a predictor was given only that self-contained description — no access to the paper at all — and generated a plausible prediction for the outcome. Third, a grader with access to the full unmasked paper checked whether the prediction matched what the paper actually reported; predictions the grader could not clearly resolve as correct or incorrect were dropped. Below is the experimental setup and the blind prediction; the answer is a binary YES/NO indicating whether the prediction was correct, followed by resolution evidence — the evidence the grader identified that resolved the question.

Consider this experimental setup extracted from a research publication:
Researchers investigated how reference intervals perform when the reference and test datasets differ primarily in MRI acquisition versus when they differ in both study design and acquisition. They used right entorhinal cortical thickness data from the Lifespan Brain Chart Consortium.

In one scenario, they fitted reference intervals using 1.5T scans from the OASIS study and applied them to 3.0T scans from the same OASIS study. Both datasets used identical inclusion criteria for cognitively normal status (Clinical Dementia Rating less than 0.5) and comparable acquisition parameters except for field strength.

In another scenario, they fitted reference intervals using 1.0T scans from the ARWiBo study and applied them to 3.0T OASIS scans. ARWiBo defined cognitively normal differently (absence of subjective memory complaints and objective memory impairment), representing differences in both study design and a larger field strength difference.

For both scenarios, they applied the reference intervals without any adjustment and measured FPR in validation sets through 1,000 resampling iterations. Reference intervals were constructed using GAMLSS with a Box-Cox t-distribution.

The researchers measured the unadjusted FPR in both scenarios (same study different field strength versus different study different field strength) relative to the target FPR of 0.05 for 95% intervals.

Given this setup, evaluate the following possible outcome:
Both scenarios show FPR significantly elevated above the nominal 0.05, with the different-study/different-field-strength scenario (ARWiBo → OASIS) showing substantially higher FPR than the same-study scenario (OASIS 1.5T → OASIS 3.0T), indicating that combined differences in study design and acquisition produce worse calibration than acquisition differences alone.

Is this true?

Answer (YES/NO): YES